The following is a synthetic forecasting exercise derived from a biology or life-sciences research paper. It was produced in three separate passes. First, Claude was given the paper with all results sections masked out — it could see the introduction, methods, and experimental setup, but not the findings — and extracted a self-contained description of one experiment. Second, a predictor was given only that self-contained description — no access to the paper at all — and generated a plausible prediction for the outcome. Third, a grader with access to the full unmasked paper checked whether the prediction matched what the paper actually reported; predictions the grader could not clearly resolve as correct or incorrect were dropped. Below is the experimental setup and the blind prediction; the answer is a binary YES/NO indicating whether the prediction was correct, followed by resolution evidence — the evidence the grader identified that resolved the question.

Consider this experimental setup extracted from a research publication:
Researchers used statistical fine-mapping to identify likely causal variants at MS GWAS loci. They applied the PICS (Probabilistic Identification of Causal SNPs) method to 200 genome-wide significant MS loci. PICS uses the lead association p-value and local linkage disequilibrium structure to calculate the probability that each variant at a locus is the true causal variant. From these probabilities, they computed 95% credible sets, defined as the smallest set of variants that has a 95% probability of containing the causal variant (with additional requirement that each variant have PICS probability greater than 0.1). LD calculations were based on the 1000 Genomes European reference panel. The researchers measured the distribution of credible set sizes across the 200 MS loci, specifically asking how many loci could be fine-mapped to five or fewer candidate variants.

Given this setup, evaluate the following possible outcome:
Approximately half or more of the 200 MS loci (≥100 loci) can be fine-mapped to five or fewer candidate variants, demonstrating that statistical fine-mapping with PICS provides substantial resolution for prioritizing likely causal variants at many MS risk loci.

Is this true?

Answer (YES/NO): NO